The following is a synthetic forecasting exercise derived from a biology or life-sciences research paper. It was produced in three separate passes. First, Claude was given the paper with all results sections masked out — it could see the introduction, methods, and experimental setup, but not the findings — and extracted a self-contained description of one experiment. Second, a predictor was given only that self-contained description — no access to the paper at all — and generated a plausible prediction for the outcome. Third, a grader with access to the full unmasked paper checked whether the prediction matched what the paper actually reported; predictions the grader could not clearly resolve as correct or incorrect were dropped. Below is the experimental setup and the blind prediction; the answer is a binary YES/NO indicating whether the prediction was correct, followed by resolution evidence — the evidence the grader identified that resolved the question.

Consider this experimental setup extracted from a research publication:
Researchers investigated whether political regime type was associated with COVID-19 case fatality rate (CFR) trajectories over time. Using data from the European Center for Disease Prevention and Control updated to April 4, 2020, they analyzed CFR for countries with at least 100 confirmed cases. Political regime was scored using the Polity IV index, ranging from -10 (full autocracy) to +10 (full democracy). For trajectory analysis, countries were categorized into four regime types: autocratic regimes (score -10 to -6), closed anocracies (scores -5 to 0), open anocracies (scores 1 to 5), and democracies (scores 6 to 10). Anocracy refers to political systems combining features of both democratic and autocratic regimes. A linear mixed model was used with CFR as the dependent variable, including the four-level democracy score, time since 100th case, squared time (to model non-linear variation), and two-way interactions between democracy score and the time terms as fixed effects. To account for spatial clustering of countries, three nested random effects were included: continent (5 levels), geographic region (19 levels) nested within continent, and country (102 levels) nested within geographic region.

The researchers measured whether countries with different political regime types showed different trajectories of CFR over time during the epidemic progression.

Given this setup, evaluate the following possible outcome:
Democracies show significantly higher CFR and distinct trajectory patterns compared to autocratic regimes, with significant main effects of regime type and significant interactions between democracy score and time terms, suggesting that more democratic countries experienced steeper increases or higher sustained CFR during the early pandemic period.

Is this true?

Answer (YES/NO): YES